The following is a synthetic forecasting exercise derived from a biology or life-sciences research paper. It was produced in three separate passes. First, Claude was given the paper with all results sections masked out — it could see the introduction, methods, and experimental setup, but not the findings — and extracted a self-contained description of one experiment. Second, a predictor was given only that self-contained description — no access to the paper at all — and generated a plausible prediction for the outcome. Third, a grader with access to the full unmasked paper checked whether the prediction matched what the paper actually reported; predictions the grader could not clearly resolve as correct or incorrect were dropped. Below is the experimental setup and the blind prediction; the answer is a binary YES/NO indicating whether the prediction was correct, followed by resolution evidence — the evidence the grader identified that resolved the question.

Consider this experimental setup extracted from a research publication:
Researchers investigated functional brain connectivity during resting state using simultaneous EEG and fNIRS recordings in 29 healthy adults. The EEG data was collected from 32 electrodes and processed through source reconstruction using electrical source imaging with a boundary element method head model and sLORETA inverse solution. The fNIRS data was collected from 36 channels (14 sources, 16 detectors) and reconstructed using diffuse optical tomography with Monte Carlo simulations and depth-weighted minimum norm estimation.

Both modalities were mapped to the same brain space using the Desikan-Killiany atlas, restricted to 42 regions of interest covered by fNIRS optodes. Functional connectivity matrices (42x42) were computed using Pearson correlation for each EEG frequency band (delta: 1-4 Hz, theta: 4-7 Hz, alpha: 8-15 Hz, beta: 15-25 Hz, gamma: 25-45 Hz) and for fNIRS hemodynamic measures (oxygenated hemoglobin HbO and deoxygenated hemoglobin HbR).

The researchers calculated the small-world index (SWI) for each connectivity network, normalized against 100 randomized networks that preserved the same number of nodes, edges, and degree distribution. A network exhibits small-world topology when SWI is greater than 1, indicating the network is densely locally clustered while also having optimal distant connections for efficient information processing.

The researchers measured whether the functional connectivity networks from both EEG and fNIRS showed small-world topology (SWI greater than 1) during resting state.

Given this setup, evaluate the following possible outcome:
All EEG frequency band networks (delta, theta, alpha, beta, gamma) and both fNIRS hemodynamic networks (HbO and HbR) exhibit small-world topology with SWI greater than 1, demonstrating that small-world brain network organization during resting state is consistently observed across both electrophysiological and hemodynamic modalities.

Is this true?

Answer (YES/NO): YES